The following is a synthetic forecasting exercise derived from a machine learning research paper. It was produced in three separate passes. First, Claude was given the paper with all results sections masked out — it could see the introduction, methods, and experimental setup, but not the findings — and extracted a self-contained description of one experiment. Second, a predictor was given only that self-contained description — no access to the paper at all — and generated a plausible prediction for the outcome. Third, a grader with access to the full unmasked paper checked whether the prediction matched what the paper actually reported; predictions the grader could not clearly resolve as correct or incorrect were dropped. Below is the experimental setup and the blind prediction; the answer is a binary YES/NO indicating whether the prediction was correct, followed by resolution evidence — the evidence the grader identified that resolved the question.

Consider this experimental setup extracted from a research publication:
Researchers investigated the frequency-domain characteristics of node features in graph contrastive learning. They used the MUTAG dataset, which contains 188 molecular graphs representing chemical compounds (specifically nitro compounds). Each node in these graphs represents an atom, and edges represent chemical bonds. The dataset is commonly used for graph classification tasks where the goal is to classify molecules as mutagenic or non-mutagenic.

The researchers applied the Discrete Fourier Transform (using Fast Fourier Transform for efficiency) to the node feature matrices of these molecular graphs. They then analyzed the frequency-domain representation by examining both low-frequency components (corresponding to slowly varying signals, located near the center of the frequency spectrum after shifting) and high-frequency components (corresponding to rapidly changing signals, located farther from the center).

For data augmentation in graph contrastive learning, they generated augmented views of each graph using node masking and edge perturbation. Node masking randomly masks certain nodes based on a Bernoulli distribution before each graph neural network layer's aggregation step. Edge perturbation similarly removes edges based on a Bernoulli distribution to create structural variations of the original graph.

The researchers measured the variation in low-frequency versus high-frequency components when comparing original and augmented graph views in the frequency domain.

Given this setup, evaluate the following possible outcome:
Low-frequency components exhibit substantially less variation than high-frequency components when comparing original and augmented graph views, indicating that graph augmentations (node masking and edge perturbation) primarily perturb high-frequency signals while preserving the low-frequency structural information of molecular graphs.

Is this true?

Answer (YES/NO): YES